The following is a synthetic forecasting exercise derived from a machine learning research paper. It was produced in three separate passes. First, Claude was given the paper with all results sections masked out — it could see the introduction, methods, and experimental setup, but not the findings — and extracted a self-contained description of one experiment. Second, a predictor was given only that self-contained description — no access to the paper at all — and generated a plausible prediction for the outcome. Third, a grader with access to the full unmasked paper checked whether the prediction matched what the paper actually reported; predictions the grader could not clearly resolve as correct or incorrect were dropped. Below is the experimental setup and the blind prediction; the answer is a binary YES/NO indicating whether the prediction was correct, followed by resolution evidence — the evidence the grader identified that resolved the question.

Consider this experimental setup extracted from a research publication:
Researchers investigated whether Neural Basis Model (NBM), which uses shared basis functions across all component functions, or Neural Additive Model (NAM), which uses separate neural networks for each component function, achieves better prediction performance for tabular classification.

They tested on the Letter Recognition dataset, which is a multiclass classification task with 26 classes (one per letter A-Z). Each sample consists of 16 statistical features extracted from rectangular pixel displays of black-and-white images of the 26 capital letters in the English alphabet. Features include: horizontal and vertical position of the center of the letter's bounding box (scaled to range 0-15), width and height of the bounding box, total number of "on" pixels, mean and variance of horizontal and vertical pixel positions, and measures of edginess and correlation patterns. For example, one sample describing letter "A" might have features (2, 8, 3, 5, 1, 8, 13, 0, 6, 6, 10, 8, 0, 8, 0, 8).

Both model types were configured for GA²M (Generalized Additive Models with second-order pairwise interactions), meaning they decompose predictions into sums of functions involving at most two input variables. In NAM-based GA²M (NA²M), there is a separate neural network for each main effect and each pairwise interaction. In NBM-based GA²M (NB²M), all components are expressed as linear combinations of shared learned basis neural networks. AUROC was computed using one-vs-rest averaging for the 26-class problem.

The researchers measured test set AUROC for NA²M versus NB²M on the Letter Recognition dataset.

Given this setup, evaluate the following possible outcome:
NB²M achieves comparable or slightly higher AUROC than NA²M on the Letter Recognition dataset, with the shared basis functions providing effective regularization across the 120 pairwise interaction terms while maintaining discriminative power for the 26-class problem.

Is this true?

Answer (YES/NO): YES